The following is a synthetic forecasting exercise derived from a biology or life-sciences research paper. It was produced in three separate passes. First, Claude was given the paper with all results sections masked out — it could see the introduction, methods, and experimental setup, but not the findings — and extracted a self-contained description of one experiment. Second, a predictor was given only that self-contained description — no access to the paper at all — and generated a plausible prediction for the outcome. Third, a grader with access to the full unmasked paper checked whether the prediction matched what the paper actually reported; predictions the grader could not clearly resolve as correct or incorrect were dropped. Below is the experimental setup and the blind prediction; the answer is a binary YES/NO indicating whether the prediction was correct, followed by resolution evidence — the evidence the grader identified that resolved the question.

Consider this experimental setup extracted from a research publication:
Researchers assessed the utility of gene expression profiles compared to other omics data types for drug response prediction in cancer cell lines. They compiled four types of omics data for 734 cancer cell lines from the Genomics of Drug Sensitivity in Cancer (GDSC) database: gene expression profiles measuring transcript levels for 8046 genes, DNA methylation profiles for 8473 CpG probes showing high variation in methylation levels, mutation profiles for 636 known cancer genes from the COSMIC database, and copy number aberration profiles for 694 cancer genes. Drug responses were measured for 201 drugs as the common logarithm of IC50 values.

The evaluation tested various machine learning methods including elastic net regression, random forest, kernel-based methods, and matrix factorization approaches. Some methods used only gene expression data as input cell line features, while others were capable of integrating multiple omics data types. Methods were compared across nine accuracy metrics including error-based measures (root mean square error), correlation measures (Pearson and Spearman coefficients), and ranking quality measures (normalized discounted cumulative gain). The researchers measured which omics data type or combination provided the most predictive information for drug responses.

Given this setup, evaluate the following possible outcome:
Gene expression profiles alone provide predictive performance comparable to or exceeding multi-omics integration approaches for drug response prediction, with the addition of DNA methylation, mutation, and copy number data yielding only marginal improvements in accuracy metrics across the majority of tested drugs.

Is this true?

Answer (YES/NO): YES